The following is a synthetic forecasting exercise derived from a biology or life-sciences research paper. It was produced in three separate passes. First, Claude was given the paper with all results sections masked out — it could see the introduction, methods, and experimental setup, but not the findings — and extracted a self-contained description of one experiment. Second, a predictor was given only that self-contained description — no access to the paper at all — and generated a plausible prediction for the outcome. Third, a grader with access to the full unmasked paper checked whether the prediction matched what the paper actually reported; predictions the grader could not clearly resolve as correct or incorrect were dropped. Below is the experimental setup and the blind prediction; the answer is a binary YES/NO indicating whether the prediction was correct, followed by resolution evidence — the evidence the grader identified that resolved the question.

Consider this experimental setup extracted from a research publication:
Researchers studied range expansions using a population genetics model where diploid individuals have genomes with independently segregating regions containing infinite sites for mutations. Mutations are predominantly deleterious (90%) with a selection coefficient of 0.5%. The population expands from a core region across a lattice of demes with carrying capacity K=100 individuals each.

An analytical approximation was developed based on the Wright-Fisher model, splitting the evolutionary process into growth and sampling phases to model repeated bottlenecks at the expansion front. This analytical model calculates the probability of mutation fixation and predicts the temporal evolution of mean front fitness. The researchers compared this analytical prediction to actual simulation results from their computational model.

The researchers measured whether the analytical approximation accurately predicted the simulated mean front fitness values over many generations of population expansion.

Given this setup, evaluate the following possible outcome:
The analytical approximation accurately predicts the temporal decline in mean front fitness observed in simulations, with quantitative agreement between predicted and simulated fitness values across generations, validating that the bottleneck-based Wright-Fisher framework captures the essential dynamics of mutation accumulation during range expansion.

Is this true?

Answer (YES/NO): NO